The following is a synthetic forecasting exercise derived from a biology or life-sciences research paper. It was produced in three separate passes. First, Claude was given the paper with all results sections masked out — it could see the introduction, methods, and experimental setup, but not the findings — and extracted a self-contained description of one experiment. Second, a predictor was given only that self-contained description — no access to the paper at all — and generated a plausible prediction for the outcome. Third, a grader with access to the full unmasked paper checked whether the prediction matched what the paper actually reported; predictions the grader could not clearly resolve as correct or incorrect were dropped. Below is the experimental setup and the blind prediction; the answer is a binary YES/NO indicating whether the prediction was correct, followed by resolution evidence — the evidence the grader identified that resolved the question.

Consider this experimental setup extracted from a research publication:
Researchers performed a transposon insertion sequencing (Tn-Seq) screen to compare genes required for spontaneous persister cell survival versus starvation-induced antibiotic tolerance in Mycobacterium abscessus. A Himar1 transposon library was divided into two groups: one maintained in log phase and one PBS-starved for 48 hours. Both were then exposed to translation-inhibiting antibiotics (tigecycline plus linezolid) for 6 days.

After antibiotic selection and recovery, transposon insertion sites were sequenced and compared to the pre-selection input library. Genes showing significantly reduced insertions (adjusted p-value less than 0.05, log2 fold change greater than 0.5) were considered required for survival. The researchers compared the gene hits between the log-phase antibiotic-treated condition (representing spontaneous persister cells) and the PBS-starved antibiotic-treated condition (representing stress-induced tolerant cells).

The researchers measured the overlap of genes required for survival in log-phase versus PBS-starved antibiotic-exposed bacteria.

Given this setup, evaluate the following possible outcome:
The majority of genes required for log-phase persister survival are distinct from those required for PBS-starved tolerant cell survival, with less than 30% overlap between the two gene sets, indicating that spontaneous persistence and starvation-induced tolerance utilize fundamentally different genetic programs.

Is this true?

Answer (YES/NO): NO